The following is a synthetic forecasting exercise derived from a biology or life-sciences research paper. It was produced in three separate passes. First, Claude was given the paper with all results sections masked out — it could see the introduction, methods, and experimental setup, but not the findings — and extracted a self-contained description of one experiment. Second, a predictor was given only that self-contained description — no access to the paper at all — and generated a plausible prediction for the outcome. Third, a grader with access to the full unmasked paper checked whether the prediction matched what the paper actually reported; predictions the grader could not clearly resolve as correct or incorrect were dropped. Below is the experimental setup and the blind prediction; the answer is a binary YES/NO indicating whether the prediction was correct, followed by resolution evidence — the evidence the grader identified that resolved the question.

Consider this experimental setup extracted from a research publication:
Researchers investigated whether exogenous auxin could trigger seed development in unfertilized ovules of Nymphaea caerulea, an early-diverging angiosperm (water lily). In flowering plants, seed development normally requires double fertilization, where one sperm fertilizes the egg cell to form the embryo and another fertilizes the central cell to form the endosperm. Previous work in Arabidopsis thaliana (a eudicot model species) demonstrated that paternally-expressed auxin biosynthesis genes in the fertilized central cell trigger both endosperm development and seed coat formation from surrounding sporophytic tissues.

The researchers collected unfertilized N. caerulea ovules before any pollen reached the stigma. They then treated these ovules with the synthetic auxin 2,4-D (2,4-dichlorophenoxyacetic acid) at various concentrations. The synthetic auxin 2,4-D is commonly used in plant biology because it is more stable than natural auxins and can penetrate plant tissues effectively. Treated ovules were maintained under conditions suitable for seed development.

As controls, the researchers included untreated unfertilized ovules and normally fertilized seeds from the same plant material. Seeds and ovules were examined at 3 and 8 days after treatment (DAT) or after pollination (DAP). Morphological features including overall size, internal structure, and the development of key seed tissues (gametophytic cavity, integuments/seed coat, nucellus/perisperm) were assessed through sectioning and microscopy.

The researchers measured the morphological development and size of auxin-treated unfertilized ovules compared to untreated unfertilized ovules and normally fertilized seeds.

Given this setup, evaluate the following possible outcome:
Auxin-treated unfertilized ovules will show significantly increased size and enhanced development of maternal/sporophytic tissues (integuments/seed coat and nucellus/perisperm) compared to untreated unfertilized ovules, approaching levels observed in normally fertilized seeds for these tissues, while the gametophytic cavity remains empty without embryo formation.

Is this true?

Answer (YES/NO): YES